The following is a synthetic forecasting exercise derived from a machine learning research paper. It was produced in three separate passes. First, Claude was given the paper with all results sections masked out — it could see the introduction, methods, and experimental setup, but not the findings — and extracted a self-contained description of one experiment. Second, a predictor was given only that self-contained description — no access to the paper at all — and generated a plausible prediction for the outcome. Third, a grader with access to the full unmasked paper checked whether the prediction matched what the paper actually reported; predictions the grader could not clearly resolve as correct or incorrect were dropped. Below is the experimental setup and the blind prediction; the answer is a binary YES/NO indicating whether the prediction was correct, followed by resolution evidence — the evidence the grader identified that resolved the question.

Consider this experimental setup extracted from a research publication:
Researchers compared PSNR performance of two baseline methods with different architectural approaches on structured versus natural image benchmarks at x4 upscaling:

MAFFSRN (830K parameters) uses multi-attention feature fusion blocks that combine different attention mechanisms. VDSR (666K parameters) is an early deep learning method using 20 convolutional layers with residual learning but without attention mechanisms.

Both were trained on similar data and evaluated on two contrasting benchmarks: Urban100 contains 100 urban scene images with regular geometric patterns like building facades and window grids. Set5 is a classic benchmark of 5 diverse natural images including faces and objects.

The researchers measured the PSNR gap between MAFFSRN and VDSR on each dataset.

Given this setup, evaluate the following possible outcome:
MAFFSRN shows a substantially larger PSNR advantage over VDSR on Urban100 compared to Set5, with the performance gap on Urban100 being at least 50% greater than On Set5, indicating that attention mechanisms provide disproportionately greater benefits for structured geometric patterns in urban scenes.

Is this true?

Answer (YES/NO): NO